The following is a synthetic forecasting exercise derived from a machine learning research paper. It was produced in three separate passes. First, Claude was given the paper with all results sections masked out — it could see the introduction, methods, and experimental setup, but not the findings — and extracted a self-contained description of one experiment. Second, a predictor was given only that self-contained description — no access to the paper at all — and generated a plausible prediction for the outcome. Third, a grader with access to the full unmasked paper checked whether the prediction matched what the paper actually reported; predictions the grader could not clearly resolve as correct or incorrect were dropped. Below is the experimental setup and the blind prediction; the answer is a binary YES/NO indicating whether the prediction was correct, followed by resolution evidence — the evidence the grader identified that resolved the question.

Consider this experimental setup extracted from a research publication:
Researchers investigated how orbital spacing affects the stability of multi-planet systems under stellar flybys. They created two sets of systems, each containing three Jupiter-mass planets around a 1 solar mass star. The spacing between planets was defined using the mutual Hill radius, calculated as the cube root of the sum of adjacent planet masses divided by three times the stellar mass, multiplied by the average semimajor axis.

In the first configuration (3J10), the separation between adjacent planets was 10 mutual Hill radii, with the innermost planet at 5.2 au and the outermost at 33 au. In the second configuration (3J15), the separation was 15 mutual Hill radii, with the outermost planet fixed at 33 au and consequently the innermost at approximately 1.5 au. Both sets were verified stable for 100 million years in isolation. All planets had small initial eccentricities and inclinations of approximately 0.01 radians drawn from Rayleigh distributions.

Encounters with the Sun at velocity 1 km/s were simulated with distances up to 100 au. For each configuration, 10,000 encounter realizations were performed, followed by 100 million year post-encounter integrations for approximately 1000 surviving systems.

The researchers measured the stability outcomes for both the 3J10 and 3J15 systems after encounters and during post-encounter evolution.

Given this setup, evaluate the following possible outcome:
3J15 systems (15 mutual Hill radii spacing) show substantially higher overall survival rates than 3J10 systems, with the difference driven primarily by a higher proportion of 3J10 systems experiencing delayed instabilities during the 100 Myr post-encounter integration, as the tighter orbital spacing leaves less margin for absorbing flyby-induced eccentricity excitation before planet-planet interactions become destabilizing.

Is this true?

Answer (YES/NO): YES